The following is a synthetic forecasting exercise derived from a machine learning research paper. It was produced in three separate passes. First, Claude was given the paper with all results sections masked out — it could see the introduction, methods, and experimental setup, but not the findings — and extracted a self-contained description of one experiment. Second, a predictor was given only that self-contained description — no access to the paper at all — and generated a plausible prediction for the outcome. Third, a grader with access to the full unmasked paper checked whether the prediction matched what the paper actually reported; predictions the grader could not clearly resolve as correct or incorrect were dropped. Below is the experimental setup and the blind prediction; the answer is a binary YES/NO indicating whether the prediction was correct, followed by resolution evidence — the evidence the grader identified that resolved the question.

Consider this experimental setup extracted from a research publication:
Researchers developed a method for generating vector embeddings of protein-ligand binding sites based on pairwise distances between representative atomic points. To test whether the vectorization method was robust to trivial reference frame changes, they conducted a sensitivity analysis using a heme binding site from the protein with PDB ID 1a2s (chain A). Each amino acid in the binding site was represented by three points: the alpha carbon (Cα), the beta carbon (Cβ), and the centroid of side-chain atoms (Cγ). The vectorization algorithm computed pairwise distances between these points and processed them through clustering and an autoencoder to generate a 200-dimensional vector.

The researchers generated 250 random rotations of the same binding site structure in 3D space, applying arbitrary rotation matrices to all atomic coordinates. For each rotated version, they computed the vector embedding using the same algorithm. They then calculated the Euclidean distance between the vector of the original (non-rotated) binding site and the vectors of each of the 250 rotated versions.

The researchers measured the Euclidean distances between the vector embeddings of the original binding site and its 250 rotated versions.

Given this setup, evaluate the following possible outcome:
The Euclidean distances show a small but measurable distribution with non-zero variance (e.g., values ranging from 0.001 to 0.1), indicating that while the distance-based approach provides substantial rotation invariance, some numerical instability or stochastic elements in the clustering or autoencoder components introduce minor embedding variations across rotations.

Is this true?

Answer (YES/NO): NO